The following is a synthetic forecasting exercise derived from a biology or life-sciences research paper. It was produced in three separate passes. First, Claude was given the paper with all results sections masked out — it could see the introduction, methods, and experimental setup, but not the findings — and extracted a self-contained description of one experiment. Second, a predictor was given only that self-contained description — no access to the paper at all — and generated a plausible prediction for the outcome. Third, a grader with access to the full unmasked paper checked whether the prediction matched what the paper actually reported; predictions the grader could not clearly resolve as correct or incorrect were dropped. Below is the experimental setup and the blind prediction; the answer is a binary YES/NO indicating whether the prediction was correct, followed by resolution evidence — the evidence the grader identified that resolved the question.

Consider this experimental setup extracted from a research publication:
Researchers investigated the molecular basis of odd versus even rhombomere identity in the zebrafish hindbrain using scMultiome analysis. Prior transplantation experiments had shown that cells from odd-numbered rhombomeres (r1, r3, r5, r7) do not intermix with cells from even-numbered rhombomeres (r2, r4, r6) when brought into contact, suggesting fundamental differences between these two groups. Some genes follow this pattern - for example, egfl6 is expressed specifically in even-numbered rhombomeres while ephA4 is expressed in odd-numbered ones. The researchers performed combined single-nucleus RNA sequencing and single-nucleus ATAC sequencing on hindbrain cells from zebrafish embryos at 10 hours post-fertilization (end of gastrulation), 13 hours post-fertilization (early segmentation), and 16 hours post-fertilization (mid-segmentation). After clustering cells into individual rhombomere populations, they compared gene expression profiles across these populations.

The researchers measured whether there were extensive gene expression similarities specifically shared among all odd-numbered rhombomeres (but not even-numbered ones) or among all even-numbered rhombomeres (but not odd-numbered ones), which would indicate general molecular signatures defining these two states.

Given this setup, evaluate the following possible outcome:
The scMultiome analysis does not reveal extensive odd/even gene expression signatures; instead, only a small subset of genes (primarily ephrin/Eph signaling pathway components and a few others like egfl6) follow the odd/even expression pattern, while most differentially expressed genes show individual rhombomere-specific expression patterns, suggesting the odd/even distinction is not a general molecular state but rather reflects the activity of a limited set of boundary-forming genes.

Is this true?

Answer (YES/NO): YES